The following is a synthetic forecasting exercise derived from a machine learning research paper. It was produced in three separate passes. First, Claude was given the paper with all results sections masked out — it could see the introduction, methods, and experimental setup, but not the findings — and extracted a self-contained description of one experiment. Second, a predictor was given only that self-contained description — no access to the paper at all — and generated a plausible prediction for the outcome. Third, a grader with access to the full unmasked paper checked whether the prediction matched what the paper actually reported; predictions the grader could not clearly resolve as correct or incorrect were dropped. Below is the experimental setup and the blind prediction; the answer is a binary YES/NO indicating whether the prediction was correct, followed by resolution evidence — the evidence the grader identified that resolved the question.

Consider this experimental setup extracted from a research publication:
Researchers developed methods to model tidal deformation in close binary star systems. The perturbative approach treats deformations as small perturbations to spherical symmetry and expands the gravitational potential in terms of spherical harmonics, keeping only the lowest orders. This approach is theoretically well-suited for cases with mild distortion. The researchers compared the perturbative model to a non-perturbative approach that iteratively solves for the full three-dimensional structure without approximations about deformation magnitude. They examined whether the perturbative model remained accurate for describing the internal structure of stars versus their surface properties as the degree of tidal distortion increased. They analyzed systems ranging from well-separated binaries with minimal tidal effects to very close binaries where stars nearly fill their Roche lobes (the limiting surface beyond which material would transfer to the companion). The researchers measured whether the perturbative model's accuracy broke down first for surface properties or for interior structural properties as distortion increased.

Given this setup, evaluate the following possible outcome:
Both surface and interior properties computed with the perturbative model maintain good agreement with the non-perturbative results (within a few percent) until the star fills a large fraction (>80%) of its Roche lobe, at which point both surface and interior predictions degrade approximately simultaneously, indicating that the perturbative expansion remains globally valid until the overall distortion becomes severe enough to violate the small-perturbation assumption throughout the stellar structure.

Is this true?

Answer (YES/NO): NO